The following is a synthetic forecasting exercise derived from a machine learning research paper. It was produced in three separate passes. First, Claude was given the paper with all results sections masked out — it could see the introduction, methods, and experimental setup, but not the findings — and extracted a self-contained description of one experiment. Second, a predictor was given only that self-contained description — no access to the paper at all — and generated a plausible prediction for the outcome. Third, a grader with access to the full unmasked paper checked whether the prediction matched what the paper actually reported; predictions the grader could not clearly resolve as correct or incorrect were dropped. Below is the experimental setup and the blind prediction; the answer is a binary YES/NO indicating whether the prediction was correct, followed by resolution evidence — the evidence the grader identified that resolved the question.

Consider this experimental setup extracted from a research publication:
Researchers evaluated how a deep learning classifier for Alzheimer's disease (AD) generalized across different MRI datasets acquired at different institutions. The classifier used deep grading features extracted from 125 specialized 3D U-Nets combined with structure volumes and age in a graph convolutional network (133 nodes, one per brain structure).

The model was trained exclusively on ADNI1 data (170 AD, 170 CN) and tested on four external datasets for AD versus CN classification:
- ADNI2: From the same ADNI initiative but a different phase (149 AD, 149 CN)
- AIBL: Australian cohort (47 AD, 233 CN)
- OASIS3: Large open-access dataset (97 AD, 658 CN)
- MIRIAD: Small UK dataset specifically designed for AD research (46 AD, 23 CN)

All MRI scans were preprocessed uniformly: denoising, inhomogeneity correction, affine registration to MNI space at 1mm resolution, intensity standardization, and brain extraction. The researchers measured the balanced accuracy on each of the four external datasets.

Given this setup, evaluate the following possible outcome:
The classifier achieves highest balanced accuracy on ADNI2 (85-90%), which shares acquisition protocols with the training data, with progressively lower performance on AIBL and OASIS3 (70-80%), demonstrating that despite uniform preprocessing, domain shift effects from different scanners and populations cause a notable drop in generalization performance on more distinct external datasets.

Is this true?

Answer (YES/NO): NO